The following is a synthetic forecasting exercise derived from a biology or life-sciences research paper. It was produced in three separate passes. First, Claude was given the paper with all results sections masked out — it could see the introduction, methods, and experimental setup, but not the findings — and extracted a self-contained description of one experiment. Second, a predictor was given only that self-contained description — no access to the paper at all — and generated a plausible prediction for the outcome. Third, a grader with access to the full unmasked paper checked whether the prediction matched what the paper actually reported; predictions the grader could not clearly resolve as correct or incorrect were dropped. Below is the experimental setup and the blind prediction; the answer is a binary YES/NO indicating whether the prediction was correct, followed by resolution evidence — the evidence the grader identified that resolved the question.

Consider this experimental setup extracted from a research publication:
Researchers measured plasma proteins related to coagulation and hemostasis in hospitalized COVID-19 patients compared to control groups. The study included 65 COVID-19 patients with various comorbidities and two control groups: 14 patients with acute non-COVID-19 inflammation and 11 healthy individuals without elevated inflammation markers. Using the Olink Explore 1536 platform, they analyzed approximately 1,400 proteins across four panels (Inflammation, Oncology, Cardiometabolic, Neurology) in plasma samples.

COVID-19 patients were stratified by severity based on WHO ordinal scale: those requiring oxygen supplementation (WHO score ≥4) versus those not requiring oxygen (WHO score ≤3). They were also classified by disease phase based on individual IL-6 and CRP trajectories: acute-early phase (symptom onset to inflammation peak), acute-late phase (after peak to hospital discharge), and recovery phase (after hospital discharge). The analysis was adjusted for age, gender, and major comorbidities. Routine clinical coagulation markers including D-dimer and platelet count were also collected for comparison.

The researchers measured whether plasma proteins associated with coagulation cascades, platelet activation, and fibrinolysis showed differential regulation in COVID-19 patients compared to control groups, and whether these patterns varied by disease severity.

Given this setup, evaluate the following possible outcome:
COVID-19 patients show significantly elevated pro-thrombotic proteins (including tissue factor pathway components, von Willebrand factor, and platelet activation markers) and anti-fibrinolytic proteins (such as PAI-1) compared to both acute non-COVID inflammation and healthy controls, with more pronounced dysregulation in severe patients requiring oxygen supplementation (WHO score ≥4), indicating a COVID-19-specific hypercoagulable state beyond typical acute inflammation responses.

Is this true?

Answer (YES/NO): NO